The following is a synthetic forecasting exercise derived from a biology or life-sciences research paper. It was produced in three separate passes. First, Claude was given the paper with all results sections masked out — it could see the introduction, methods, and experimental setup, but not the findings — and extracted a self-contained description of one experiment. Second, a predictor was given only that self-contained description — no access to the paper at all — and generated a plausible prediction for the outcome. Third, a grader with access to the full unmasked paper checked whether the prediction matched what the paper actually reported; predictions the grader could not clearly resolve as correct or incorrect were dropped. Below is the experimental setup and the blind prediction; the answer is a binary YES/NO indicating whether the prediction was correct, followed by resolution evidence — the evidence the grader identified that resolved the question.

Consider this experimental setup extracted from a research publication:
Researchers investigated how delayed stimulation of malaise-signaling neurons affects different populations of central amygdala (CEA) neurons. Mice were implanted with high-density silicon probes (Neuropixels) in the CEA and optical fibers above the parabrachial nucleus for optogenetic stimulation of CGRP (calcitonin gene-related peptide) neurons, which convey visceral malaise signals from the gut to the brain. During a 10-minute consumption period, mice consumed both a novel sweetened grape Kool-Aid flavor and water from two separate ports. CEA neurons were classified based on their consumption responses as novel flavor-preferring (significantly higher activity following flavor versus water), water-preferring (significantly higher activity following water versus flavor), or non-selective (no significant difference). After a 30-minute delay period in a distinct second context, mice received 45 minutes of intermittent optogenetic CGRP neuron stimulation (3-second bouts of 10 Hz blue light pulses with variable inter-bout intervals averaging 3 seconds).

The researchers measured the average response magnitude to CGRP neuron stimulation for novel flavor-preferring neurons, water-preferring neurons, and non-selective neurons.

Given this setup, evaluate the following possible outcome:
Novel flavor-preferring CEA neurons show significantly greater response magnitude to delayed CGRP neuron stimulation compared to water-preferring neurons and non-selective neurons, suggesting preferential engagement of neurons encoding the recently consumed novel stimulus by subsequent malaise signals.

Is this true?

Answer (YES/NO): YES